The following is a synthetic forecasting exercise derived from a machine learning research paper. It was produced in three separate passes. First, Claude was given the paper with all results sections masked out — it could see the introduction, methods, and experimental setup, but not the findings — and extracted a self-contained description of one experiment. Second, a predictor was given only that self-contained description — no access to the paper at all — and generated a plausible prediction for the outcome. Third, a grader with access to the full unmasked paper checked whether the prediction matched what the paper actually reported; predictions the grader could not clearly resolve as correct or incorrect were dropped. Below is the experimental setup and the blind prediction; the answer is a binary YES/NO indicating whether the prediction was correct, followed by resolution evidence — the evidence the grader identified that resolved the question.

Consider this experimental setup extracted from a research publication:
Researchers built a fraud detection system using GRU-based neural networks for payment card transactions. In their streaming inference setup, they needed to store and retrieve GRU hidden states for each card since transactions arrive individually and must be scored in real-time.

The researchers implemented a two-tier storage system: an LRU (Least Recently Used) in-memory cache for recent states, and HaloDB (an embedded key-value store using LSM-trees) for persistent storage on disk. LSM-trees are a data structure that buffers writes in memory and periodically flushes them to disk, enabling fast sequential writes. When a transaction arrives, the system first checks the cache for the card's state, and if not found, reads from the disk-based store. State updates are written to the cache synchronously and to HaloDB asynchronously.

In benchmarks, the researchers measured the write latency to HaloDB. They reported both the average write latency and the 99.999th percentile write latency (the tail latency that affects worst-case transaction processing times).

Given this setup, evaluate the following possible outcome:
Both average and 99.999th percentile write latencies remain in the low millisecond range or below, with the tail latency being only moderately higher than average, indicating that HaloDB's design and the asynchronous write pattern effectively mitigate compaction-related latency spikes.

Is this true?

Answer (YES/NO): NO